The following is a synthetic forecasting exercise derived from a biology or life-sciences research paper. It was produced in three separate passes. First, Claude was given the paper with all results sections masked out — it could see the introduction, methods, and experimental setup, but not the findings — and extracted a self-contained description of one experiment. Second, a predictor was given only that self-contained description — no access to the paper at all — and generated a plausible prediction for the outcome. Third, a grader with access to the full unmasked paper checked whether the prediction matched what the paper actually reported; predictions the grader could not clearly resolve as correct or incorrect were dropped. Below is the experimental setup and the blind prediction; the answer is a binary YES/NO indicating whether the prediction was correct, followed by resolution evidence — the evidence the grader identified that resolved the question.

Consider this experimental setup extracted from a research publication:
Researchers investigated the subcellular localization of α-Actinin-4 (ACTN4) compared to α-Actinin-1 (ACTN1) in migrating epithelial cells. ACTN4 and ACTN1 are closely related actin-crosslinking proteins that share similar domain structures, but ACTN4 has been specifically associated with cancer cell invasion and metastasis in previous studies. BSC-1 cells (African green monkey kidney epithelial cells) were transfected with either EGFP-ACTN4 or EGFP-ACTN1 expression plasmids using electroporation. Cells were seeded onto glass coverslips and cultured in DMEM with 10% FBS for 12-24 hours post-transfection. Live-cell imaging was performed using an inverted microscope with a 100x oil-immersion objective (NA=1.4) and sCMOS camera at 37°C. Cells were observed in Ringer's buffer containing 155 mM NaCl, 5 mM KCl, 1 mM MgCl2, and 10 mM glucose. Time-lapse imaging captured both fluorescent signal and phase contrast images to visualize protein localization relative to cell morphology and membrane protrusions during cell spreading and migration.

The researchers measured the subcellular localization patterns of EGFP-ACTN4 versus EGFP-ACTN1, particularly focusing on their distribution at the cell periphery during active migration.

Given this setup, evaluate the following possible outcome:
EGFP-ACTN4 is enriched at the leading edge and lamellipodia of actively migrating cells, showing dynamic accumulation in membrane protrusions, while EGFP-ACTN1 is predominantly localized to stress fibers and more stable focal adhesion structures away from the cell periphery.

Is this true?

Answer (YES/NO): YES